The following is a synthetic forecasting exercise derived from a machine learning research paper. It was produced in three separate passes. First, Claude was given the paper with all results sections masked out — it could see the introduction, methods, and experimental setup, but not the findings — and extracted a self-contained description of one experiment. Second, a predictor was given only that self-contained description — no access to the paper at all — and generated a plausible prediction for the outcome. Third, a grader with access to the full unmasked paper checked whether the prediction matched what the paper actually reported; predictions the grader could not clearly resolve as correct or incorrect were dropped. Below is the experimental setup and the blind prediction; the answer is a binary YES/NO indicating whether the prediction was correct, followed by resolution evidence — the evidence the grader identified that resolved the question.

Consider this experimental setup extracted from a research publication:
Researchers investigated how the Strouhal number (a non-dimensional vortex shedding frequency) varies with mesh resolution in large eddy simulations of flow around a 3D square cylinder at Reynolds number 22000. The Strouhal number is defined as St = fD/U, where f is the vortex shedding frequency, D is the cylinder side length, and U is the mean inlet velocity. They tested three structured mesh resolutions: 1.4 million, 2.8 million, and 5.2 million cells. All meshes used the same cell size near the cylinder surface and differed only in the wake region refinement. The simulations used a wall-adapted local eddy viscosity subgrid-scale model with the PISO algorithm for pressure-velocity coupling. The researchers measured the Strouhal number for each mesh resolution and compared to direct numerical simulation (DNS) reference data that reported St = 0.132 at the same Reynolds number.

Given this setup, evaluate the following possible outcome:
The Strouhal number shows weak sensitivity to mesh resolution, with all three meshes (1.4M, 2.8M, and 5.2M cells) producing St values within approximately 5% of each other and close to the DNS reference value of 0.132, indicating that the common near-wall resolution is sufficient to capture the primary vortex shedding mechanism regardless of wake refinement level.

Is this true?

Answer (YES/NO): YES